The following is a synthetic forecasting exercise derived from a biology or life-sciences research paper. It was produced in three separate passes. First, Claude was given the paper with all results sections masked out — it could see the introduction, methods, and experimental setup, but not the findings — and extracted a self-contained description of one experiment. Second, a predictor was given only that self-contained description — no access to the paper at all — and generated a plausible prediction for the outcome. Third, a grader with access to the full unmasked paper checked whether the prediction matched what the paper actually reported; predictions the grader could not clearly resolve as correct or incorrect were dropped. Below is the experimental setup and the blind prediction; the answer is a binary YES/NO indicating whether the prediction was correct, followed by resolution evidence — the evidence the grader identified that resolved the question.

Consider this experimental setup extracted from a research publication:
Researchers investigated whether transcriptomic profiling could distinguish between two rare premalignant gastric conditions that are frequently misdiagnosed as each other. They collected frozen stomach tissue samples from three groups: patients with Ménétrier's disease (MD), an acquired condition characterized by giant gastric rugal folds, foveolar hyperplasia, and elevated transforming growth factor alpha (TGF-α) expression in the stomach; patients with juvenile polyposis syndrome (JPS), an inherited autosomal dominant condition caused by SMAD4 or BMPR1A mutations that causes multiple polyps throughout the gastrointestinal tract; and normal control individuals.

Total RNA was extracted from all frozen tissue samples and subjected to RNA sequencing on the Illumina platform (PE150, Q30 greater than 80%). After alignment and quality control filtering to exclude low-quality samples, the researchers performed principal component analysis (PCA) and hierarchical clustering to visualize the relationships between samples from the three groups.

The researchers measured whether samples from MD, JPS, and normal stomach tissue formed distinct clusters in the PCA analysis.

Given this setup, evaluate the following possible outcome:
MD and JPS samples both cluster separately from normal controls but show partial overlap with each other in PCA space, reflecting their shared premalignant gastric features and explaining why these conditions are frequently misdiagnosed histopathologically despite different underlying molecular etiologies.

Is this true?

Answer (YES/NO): NO